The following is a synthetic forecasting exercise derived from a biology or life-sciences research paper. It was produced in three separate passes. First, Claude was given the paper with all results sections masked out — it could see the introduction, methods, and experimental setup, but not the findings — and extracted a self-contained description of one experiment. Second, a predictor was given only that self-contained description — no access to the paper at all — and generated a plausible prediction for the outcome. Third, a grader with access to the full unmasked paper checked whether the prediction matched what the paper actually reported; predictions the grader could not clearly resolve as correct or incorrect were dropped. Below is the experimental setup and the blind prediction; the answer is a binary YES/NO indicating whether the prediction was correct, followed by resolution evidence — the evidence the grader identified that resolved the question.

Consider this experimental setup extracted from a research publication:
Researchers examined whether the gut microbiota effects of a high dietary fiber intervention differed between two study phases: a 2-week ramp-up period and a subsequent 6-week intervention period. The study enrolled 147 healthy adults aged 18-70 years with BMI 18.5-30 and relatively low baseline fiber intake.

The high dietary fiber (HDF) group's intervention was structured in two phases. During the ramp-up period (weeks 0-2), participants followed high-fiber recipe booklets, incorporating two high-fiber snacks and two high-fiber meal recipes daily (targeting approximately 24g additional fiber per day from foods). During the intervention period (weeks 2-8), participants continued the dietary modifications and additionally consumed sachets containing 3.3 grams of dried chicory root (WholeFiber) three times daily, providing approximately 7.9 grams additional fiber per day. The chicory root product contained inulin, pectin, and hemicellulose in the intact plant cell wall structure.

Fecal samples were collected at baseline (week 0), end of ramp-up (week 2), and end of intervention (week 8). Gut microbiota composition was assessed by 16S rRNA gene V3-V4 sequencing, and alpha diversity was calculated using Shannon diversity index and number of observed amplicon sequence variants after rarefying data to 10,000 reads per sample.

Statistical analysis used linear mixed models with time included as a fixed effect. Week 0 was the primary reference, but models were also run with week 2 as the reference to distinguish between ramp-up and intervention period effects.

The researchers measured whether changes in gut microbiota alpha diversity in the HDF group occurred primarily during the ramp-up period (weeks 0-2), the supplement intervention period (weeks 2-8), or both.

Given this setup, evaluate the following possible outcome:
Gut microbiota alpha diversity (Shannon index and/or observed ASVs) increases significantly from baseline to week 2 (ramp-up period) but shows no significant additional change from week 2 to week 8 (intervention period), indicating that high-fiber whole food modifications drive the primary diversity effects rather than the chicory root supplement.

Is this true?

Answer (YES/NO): NO